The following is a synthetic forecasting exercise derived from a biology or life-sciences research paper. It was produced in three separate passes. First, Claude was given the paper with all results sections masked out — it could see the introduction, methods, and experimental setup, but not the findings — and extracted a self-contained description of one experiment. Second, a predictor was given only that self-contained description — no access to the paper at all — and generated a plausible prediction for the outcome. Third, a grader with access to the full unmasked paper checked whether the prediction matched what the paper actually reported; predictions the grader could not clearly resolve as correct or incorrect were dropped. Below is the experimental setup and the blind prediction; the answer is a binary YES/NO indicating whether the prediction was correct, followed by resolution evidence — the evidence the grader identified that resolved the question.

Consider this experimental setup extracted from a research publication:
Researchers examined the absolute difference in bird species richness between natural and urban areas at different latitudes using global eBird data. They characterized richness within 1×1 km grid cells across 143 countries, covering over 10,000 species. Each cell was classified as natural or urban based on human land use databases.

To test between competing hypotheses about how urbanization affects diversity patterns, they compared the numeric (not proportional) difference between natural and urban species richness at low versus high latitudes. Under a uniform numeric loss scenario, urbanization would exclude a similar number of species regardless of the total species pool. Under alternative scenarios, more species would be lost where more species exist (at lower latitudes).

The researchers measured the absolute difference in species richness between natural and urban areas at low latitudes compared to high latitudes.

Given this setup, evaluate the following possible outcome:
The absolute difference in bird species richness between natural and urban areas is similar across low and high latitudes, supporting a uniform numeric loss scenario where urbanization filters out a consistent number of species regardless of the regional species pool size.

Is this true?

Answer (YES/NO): NO